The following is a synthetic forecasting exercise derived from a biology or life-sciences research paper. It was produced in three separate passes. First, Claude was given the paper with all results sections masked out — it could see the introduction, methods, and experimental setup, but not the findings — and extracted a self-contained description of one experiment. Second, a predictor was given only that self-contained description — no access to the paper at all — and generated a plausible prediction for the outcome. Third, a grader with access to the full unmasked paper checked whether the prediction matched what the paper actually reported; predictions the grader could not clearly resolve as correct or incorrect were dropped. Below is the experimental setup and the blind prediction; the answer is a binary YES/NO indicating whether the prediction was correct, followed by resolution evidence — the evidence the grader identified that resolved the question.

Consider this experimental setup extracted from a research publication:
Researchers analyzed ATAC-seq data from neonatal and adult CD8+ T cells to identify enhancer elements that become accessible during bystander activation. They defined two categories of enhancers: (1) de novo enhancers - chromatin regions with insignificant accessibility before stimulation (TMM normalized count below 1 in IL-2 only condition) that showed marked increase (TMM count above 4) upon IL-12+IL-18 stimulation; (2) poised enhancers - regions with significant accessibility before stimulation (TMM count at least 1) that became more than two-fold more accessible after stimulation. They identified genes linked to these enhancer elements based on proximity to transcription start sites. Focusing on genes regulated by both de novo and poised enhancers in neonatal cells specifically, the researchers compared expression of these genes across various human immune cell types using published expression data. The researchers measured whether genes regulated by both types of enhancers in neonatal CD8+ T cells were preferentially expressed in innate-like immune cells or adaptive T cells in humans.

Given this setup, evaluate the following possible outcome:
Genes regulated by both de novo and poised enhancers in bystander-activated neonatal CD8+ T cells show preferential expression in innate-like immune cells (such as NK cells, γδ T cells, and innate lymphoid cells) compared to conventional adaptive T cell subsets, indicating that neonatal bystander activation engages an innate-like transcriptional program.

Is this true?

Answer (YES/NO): YES